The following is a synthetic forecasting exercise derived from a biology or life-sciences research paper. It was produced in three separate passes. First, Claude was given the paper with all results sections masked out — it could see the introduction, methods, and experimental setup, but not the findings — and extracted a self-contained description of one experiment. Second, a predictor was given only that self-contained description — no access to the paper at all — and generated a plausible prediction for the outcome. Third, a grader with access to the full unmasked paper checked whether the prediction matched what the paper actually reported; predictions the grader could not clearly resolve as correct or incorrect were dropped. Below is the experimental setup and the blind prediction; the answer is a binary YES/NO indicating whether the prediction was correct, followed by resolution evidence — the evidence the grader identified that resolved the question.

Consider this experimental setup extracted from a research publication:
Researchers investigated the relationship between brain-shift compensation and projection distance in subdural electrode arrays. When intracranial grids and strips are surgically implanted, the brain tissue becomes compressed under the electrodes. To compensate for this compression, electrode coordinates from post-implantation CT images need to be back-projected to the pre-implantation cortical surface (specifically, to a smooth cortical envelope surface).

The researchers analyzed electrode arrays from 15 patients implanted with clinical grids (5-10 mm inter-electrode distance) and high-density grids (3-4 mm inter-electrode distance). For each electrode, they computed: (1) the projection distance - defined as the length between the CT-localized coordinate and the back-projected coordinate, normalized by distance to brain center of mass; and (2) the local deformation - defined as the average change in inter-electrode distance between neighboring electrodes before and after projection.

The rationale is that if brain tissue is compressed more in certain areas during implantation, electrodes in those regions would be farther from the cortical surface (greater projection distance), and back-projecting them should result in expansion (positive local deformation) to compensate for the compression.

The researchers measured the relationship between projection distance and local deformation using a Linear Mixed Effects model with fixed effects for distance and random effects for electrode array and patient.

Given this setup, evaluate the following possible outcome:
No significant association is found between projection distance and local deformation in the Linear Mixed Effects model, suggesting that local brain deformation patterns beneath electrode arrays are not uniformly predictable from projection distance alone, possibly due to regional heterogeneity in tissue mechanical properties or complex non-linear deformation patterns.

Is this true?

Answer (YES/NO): NO